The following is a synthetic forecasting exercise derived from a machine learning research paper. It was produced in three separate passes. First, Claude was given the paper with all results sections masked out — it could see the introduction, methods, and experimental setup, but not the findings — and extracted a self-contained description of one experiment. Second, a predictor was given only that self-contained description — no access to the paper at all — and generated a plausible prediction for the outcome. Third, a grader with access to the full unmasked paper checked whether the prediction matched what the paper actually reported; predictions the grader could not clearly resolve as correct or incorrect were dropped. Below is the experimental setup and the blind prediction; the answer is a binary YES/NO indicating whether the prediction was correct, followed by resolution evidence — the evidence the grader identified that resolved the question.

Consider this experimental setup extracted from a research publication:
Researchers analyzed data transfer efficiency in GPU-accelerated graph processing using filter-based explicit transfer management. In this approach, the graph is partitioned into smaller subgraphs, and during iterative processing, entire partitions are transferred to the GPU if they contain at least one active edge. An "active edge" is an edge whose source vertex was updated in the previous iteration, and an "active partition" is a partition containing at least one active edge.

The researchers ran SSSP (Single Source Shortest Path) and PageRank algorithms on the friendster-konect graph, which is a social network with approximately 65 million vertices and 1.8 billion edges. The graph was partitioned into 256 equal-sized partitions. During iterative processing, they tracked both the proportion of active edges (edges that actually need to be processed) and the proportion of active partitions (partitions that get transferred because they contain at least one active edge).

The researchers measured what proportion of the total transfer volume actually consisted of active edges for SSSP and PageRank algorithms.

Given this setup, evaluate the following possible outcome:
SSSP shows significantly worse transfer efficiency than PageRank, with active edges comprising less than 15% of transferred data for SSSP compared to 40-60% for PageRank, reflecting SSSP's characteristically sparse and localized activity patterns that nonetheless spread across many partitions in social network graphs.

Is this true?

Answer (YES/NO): NO